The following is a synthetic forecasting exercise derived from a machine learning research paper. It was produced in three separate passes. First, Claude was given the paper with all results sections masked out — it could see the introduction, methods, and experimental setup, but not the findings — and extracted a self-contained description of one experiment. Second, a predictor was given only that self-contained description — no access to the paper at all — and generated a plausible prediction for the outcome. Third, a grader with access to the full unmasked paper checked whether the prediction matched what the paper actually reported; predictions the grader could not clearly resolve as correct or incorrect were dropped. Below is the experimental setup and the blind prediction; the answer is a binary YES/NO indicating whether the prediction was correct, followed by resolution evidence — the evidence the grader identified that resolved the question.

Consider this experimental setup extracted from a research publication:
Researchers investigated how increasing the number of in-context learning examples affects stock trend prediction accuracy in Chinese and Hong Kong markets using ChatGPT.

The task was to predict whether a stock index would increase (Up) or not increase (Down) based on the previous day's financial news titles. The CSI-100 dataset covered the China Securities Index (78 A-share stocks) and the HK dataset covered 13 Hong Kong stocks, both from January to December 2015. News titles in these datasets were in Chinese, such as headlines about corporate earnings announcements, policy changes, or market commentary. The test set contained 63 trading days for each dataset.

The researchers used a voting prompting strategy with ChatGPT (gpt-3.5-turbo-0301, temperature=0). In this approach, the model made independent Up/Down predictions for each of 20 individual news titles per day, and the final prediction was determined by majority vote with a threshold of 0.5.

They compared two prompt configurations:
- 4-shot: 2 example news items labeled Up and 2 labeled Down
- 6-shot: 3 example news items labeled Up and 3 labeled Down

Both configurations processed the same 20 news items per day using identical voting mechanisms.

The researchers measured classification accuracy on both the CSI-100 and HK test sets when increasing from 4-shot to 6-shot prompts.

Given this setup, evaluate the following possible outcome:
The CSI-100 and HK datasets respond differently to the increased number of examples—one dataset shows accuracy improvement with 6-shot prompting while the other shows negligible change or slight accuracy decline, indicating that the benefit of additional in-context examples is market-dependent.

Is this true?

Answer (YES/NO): NO